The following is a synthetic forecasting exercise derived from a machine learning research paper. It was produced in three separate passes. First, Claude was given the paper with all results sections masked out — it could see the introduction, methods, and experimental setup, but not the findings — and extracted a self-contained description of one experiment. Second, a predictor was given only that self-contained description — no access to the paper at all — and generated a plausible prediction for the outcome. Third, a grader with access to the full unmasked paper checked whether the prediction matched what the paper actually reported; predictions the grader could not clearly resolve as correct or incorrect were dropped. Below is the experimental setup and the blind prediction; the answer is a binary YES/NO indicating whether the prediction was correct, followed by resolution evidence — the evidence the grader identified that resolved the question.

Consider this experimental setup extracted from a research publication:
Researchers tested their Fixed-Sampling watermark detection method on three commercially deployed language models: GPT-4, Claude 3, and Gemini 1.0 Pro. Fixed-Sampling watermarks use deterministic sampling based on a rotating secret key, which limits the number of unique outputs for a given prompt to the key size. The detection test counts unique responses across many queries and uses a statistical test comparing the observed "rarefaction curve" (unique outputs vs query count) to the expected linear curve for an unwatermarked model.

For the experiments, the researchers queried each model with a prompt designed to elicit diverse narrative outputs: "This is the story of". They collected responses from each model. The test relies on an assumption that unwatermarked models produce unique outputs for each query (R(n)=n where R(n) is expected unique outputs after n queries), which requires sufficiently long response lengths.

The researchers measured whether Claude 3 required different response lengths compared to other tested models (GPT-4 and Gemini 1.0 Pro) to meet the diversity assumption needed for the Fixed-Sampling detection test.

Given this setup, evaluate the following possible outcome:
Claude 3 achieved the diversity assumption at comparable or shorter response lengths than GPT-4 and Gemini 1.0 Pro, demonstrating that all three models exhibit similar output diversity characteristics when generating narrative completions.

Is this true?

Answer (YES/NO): NO